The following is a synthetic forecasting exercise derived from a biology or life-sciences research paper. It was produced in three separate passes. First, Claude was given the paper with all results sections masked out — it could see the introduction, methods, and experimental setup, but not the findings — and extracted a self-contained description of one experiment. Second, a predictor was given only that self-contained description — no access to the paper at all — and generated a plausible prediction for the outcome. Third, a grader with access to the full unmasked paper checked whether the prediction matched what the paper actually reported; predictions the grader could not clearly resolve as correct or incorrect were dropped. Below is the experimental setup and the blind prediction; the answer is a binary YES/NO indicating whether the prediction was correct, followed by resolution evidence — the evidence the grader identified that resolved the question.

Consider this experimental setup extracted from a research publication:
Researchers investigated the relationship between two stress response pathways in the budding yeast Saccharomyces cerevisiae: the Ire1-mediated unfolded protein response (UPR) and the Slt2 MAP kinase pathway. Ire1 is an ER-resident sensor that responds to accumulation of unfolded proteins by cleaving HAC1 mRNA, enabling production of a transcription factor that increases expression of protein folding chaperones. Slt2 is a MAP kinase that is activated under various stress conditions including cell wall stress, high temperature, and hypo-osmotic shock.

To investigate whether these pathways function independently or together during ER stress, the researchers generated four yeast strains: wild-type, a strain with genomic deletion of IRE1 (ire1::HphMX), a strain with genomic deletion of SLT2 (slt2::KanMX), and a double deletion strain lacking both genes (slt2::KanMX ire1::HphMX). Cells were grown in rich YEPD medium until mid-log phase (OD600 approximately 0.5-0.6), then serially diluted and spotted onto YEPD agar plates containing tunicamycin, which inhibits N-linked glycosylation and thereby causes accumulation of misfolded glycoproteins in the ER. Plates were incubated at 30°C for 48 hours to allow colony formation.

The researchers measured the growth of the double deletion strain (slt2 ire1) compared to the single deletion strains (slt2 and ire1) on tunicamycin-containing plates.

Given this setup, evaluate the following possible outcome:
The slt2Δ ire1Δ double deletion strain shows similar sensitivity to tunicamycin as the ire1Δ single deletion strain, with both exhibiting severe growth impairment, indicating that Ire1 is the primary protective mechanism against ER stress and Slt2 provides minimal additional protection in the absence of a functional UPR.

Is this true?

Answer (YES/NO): NO